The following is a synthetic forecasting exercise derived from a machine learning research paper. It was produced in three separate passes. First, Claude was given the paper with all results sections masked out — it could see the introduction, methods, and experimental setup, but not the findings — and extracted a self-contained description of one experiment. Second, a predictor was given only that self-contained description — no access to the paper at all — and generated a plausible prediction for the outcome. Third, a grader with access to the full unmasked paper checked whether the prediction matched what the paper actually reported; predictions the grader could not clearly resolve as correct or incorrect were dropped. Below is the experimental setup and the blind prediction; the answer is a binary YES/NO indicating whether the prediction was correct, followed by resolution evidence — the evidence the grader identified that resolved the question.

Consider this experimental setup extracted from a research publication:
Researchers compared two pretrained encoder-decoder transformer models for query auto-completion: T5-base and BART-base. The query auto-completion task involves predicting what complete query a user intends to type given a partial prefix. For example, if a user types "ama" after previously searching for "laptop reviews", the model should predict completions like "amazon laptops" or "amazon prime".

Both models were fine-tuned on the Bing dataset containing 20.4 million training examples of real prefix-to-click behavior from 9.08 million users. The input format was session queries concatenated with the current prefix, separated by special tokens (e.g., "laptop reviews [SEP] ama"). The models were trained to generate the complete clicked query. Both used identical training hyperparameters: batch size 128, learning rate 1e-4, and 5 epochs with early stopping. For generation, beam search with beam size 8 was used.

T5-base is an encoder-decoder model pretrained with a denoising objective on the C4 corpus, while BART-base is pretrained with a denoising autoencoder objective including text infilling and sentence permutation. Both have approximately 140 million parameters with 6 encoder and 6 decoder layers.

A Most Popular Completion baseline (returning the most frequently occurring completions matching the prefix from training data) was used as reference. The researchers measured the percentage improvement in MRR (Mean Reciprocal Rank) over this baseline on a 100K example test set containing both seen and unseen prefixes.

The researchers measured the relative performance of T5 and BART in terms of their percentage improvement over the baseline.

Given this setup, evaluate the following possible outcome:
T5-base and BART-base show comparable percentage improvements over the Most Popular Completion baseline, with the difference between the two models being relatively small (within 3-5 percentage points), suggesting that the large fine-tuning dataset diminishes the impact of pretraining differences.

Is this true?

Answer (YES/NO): NO